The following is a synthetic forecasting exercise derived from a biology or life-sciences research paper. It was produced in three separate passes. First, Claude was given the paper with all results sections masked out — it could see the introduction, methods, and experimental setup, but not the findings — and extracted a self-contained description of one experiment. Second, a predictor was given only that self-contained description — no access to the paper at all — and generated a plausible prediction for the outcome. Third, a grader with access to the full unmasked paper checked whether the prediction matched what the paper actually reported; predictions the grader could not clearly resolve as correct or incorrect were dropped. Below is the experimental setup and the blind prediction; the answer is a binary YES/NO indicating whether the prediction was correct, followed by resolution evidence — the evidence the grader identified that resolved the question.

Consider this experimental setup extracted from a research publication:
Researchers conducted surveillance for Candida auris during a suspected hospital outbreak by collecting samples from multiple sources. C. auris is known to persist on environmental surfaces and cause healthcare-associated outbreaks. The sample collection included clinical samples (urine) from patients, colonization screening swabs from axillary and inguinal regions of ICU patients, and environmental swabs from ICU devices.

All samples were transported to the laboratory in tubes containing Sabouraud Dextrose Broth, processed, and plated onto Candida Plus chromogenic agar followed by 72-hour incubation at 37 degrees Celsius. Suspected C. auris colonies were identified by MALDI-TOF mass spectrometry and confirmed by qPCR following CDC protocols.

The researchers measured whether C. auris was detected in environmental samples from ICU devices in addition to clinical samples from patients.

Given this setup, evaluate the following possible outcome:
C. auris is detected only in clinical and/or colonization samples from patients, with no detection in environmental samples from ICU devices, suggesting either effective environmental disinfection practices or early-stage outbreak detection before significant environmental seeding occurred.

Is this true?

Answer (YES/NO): NO